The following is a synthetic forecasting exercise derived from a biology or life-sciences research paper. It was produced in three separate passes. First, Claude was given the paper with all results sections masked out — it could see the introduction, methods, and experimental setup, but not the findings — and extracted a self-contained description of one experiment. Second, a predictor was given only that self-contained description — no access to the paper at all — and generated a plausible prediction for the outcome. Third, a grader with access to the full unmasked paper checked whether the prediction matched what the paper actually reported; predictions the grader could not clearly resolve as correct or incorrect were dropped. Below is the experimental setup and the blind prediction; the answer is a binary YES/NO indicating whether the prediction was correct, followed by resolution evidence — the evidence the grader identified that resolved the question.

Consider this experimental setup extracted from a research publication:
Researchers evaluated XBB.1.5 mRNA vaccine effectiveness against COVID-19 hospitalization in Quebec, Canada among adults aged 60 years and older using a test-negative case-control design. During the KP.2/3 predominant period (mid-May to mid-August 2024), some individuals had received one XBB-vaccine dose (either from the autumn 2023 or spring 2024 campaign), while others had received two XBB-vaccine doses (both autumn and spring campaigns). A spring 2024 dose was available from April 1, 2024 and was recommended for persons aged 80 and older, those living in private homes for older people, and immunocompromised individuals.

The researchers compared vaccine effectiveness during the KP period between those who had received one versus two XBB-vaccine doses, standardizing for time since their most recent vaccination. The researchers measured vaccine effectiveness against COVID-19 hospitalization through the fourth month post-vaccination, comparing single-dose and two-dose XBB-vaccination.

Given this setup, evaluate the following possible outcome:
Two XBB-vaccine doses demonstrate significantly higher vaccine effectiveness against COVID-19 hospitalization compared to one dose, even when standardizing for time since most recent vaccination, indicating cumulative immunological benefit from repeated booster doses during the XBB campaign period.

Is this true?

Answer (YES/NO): NO